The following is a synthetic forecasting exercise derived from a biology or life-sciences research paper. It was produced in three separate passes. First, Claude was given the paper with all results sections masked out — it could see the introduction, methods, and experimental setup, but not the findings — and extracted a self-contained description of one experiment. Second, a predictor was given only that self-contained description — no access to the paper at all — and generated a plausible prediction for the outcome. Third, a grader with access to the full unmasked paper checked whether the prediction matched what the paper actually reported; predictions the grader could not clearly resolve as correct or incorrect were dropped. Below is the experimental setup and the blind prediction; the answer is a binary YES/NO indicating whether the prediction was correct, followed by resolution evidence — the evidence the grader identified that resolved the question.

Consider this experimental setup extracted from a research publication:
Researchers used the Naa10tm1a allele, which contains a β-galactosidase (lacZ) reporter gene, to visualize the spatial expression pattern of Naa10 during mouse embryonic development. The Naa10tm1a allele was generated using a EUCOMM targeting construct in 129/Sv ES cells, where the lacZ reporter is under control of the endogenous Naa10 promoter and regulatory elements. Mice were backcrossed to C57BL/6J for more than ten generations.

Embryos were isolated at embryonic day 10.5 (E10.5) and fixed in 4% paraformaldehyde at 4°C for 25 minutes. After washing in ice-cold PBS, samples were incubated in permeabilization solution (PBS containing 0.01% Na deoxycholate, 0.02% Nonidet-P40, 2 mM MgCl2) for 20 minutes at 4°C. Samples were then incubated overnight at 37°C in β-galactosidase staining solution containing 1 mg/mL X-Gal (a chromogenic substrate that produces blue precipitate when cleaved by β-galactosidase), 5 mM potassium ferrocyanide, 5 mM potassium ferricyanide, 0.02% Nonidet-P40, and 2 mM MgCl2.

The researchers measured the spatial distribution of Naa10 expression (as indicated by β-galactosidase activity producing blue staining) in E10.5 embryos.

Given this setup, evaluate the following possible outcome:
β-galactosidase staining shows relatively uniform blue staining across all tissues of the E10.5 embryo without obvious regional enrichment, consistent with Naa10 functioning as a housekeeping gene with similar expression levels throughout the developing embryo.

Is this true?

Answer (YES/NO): NO